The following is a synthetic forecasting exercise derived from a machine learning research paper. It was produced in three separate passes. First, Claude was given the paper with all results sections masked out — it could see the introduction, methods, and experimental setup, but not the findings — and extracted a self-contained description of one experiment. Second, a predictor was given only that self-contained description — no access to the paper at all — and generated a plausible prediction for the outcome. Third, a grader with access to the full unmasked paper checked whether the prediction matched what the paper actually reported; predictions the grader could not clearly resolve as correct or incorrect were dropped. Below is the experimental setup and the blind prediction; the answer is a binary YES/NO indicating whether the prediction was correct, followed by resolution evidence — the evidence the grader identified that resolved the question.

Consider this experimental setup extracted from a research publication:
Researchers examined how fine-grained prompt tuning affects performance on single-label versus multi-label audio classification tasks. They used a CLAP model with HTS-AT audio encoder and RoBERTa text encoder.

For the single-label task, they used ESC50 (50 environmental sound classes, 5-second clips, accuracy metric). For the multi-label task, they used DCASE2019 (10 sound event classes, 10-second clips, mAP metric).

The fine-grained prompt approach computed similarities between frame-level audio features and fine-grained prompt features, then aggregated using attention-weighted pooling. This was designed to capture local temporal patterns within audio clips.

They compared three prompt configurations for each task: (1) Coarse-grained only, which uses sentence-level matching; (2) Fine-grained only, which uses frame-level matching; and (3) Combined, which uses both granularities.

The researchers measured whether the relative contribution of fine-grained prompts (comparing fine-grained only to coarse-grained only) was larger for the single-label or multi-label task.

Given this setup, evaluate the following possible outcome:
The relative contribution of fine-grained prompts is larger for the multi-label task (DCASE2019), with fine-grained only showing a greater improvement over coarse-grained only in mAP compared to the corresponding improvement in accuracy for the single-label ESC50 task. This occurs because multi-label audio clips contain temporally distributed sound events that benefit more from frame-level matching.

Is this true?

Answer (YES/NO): YES